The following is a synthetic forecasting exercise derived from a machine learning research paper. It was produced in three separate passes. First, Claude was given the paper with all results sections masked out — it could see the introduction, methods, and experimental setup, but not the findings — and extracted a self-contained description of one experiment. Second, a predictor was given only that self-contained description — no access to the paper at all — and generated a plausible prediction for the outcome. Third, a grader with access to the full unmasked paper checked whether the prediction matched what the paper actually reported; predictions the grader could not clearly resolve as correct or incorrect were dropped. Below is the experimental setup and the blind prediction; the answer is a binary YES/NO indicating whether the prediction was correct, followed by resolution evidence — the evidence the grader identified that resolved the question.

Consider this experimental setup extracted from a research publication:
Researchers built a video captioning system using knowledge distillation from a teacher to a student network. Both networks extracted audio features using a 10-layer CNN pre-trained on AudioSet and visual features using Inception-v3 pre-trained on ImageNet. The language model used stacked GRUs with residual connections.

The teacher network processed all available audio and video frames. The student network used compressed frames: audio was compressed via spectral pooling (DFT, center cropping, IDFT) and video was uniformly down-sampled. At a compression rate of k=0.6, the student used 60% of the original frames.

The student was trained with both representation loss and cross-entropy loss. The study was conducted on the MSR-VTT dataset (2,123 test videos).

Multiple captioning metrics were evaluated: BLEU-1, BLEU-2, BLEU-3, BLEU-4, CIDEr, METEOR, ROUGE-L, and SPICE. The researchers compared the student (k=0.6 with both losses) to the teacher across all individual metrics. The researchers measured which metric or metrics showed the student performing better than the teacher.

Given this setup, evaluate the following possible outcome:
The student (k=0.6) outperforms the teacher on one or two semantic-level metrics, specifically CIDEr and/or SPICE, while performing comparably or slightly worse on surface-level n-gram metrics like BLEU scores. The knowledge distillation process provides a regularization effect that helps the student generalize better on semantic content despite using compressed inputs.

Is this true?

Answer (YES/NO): NO